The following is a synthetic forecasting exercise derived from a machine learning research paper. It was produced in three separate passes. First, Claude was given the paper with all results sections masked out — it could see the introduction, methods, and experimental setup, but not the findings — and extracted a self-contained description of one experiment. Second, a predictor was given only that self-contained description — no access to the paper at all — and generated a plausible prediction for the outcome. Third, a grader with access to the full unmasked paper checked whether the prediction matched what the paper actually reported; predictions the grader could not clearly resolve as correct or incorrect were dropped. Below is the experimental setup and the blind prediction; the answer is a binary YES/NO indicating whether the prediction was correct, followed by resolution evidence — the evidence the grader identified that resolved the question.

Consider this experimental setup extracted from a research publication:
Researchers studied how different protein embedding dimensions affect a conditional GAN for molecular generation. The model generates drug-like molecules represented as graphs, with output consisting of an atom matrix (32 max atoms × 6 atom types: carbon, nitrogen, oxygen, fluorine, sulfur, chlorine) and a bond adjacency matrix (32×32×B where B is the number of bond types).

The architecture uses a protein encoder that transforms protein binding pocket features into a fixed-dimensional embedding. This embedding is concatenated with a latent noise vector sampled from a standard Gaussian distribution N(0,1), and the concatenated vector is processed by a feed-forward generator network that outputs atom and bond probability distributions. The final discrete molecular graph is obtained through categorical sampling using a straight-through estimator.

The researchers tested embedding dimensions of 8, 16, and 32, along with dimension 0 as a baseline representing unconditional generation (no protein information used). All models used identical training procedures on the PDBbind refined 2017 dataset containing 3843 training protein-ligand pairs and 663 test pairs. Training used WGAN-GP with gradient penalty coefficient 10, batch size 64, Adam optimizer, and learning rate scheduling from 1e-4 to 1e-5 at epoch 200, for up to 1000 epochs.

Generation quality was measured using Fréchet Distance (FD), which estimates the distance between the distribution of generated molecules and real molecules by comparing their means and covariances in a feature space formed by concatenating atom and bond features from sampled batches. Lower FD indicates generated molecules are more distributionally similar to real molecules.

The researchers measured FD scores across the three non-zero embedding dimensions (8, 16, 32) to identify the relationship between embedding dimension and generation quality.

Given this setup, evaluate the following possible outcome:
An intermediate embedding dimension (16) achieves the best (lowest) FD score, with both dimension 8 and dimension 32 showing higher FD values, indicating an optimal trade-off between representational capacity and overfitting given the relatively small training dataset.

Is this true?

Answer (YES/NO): YES